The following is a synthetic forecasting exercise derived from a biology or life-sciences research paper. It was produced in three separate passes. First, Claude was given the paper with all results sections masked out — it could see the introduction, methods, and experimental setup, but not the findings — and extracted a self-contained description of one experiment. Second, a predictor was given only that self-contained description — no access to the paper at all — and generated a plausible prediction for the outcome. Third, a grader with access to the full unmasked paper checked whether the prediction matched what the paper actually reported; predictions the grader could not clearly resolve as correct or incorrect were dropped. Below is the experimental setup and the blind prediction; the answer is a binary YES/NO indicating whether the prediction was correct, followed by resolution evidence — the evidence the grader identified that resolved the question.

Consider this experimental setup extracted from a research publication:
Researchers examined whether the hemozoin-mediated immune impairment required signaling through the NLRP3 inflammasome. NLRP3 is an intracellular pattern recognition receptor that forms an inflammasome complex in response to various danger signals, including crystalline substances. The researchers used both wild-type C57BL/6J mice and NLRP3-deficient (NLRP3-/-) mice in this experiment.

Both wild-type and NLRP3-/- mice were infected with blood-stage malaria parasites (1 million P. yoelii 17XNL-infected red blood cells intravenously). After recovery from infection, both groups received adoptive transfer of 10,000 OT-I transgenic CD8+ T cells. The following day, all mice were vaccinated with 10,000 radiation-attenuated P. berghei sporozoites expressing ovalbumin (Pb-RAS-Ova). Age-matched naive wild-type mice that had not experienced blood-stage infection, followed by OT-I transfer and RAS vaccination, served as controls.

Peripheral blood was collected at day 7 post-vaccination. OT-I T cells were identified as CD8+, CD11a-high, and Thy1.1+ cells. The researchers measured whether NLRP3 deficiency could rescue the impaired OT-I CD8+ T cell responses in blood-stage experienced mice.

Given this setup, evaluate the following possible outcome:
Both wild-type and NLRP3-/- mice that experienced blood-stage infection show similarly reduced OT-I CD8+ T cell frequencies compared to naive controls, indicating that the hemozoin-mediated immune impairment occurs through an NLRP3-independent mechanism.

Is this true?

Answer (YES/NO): YES